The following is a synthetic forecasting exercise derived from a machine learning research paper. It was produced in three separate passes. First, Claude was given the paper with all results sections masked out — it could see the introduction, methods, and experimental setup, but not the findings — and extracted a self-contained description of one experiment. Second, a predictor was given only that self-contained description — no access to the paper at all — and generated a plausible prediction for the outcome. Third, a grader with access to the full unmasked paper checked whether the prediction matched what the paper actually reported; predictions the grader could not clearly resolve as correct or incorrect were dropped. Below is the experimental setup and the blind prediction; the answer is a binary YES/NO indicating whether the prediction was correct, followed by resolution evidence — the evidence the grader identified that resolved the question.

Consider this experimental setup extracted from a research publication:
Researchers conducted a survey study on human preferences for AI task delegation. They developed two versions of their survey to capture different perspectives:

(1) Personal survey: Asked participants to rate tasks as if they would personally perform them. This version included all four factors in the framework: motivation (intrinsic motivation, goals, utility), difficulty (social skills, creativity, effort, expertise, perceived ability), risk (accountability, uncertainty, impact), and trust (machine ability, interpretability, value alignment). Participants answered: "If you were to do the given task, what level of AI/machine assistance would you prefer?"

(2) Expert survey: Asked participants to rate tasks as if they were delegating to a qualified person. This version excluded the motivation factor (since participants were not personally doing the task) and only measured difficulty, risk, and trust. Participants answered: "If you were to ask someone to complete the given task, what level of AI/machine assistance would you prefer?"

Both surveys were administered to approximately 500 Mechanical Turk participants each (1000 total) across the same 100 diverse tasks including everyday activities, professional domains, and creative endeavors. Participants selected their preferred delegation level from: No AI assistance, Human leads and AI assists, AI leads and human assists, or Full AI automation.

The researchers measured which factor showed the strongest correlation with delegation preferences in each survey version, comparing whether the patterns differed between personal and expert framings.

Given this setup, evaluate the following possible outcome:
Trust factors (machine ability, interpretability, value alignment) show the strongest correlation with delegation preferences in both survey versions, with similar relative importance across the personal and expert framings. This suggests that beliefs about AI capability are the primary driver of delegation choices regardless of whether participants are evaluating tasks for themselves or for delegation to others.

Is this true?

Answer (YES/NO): NO